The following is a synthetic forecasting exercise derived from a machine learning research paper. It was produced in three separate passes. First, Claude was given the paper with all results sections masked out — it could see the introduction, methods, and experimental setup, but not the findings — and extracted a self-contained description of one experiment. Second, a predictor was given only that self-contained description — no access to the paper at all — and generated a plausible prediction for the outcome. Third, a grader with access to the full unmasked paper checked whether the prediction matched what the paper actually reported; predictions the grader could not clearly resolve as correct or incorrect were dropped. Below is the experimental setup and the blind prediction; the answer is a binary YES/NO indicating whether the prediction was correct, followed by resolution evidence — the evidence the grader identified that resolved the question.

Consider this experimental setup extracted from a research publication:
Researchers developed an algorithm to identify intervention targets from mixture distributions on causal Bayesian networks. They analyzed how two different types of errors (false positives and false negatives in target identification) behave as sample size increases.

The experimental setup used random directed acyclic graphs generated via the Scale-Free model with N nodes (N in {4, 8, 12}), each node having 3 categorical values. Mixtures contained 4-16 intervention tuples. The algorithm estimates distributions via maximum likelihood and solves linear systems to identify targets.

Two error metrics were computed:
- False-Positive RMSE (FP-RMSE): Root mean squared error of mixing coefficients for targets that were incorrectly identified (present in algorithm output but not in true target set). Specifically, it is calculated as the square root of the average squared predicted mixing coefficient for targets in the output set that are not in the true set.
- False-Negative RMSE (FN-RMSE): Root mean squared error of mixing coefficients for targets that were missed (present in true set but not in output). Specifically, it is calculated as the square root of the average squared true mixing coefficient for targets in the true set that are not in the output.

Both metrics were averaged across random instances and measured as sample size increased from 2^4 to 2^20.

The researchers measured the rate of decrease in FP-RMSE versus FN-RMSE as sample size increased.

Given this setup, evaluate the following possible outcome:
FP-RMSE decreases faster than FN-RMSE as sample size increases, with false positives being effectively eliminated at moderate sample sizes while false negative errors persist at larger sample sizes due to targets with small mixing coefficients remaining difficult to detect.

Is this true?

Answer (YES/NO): YES